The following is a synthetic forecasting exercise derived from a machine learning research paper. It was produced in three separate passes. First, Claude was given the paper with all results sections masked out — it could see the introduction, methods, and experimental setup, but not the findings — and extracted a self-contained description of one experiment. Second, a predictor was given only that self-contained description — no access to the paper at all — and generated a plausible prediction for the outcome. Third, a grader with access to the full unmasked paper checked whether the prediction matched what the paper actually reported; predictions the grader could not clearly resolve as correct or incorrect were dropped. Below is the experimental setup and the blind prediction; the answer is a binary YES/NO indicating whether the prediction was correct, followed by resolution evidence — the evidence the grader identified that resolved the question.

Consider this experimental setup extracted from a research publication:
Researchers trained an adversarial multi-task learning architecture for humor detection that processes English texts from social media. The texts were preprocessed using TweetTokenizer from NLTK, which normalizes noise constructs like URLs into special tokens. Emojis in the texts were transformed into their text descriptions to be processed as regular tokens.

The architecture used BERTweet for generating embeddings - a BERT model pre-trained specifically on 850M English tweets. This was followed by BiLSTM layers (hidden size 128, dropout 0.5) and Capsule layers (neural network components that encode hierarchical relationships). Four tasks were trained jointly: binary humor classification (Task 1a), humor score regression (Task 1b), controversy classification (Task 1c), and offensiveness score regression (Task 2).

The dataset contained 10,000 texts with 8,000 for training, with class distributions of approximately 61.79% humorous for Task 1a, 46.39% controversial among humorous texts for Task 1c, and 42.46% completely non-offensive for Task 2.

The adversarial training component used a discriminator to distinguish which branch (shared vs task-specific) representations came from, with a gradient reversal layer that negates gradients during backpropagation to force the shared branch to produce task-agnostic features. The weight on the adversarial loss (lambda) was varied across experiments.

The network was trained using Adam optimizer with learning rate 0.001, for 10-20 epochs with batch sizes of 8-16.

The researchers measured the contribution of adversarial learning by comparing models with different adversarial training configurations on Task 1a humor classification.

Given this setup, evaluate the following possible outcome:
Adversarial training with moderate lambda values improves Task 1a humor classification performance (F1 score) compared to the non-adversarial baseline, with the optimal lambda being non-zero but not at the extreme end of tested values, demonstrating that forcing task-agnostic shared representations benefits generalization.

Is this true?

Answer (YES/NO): NO